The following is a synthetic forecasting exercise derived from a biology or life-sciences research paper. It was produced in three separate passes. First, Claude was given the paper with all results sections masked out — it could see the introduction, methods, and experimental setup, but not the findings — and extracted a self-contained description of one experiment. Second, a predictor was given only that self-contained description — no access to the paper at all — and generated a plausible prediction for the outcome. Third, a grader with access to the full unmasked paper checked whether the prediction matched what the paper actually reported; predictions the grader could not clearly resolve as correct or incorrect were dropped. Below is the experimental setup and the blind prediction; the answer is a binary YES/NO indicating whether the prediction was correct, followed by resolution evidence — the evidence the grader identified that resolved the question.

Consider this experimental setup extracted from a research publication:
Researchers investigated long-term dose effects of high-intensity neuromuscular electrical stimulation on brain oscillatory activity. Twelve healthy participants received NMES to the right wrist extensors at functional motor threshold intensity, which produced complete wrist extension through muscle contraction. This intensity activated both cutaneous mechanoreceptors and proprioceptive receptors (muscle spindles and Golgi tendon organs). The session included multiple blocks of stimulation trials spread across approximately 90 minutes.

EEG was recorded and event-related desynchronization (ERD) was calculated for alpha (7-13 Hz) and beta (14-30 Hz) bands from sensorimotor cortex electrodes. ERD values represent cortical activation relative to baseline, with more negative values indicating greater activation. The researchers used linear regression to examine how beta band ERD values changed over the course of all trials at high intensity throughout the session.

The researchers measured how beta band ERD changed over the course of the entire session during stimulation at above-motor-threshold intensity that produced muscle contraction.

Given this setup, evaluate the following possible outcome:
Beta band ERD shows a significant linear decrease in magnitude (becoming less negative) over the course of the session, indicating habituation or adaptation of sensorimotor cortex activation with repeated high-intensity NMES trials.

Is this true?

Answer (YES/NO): NO